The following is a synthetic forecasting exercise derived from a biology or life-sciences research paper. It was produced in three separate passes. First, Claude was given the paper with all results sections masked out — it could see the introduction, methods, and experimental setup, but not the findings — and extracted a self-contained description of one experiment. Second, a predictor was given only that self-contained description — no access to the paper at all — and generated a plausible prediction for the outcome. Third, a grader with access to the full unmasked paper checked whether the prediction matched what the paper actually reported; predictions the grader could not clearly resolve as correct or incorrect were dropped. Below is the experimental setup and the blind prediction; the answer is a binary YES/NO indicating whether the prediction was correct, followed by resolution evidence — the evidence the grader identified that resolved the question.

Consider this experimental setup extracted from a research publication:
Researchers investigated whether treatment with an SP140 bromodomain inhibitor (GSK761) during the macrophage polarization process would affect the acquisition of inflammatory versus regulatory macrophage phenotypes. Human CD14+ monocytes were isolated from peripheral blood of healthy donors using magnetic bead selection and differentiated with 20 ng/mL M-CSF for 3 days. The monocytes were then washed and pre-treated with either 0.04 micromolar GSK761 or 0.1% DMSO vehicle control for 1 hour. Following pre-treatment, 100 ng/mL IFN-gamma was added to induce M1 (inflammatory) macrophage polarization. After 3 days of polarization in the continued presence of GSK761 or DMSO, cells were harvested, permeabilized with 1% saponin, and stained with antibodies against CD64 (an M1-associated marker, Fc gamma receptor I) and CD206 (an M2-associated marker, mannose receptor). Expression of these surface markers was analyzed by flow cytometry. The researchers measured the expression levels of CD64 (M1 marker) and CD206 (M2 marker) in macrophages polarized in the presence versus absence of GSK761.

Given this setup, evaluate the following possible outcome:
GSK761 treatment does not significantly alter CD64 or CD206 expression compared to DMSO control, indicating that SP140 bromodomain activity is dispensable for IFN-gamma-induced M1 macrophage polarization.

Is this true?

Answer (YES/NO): NO